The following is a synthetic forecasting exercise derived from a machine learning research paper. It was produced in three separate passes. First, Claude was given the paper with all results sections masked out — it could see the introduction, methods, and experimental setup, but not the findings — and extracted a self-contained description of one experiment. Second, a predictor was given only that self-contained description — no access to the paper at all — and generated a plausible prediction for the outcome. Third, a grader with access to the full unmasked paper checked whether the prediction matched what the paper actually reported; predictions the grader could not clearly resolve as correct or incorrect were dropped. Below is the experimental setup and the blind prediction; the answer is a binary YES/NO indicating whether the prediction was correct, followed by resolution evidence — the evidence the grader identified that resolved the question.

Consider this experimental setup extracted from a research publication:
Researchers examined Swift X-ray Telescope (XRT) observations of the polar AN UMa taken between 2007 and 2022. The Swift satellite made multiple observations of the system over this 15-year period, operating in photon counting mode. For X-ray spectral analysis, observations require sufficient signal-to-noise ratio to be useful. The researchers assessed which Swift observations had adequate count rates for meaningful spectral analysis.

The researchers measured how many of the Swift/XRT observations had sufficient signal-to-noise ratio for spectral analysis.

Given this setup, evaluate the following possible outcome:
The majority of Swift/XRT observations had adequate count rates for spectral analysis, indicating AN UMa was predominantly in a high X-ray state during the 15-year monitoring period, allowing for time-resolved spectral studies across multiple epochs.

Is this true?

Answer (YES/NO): NO